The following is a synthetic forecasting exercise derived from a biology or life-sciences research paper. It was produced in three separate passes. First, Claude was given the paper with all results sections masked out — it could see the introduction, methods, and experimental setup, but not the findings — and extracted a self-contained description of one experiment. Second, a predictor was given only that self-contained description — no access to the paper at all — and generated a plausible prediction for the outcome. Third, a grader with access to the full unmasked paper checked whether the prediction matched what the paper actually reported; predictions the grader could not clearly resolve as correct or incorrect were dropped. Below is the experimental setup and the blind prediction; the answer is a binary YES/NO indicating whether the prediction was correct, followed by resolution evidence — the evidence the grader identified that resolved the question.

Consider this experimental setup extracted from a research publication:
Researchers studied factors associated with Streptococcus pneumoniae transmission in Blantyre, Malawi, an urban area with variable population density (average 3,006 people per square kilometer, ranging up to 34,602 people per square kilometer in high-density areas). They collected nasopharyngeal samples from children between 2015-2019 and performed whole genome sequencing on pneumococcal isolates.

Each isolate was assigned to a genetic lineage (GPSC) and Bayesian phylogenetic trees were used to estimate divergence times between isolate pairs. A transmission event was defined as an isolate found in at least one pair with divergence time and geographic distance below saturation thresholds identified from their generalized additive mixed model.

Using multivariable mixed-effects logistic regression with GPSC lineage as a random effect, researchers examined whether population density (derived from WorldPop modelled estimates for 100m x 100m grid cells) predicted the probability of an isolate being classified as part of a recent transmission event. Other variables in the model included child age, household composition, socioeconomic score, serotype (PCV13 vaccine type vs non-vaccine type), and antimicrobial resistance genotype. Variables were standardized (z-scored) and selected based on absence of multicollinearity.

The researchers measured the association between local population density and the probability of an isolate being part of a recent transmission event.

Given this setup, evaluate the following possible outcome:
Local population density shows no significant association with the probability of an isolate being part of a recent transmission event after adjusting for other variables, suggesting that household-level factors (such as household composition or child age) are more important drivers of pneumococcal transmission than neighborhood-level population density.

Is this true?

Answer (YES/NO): NO